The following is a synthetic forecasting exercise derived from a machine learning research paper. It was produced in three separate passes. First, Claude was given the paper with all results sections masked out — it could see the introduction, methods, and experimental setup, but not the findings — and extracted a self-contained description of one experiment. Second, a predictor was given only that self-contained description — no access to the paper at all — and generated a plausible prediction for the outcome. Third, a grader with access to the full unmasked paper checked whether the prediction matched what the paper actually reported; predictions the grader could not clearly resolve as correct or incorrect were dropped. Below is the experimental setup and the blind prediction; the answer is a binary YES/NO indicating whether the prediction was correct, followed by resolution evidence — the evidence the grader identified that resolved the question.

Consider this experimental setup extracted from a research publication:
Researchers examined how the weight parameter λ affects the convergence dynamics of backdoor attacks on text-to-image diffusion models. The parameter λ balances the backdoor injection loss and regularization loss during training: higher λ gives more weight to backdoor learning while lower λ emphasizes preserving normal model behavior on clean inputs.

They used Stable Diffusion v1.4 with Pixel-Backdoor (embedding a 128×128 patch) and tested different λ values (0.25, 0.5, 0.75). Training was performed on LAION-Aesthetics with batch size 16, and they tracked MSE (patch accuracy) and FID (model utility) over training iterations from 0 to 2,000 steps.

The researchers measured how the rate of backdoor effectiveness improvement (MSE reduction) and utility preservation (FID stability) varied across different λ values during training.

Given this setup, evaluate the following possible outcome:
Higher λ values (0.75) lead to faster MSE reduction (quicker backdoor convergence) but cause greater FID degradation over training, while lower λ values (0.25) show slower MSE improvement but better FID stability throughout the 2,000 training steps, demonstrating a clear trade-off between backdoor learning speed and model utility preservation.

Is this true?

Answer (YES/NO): NO